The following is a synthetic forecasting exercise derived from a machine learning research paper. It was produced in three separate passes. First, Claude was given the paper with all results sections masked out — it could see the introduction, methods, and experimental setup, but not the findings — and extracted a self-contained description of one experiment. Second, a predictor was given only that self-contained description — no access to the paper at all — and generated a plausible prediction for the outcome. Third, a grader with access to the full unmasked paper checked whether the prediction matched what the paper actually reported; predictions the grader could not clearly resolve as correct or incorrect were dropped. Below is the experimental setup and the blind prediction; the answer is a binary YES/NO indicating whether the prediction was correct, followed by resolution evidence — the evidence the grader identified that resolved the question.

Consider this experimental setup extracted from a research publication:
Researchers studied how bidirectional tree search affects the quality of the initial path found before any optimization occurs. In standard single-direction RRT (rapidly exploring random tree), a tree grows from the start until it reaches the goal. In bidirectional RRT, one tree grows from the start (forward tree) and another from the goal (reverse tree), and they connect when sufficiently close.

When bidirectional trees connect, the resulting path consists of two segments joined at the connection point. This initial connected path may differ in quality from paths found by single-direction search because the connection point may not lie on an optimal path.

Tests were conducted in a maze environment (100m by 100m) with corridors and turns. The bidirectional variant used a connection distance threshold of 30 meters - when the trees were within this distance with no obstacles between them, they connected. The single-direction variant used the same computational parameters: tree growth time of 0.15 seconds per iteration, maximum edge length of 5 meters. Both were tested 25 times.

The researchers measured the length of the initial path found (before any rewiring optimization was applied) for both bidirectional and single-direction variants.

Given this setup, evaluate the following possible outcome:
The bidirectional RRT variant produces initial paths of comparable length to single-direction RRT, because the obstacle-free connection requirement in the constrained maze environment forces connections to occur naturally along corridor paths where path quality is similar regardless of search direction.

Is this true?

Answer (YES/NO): NO